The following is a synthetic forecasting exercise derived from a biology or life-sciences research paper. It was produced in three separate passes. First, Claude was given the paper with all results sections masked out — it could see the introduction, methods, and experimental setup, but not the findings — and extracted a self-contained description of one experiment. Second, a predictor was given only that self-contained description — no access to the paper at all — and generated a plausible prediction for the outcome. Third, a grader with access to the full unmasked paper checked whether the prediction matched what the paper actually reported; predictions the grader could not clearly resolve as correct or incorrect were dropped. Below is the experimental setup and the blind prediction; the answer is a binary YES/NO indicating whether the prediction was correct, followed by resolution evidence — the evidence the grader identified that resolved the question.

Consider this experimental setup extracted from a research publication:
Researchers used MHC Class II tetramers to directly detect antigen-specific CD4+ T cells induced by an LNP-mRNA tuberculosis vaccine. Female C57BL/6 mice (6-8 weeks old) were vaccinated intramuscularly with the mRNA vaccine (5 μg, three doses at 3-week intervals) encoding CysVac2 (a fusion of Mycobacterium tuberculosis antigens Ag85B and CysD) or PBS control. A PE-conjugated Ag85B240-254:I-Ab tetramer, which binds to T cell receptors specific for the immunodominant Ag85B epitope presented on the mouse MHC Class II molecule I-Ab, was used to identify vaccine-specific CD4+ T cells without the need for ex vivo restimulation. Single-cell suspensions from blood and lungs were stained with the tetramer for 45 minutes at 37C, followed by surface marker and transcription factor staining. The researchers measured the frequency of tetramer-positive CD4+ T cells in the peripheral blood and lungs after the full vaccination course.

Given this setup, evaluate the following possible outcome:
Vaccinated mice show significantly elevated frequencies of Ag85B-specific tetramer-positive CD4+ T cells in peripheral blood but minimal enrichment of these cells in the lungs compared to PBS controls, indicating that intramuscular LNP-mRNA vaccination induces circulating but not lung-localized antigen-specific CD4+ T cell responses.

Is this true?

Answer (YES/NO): NO